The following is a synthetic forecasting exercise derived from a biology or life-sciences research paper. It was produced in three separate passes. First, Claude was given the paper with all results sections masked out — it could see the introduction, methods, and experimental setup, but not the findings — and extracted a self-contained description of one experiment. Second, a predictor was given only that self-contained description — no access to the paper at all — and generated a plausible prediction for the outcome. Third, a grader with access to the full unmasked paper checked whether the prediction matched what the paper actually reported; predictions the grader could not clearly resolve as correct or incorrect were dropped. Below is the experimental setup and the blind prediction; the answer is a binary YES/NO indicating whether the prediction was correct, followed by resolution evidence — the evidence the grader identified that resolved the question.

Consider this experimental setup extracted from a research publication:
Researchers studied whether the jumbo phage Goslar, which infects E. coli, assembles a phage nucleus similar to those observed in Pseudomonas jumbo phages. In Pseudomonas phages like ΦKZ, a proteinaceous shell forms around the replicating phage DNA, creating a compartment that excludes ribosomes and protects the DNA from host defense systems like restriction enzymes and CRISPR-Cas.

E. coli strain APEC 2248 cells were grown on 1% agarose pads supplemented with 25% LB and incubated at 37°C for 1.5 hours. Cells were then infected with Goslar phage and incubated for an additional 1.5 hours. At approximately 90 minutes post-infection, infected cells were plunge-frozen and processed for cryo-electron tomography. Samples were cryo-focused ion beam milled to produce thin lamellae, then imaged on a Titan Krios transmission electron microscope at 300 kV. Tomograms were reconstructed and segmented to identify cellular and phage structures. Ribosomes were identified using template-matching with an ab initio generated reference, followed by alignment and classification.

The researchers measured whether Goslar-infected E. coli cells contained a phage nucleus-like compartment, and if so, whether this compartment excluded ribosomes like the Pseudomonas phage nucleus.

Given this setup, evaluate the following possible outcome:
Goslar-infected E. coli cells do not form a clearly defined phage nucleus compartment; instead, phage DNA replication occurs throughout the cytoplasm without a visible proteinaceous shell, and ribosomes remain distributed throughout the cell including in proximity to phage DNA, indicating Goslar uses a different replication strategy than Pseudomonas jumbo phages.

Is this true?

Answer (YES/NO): NO